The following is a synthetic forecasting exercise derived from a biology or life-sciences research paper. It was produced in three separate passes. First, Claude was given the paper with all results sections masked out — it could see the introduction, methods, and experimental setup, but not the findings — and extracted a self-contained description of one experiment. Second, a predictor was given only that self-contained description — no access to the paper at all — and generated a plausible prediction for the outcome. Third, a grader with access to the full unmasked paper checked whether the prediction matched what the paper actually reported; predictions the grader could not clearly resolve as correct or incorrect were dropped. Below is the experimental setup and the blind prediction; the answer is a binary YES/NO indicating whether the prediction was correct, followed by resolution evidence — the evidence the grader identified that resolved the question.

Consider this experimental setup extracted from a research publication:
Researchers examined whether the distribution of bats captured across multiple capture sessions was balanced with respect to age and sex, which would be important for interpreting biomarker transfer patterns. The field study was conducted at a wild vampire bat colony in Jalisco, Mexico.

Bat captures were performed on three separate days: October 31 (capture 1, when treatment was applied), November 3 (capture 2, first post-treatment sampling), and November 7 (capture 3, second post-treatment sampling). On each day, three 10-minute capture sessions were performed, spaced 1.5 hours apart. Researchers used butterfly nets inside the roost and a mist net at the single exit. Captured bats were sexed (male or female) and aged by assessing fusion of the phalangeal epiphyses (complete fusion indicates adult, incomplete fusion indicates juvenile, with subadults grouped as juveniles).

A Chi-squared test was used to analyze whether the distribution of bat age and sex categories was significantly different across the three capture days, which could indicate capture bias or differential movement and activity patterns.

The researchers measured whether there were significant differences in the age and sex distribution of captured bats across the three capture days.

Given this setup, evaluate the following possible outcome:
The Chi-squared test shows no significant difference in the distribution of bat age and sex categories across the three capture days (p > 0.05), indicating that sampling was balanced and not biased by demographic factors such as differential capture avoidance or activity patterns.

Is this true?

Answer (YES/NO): YES